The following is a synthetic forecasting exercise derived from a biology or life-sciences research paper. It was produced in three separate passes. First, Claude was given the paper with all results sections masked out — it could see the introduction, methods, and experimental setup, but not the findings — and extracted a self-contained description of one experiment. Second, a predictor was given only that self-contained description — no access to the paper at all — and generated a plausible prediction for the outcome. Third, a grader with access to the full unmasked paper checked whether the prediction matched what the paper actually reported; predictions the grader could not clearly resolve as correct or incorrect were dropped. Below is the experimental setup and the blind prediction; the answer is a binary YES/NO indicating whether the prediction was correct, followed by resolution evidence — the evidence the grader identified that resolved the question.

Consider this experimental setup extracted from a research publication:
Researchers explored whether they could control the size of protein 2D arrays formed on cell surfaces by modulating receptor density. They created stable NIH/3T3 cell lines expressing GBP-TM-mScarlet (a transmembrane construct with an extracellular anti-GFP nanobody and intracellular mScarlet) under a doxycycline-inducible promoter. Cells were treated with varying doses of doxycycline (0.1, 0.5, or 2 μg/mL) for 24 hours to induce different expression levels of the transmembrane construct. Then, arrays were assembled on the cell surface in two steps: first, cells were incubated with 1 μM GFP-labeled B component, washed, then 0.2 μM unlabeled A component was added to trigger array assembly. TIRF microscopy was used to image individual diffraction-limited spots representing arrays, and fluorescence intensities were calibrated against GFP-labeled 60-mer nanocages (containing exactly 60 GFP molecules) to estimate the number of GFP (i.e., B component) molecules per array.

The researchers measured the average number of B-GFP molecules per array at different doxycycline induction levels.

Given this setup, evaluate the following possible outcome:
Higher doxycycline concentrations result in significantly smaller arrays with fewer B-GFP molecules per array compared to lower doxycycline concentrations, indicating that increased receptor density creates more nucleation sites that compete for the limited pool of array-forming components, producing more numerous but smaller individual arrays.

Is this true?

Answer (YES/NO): NO